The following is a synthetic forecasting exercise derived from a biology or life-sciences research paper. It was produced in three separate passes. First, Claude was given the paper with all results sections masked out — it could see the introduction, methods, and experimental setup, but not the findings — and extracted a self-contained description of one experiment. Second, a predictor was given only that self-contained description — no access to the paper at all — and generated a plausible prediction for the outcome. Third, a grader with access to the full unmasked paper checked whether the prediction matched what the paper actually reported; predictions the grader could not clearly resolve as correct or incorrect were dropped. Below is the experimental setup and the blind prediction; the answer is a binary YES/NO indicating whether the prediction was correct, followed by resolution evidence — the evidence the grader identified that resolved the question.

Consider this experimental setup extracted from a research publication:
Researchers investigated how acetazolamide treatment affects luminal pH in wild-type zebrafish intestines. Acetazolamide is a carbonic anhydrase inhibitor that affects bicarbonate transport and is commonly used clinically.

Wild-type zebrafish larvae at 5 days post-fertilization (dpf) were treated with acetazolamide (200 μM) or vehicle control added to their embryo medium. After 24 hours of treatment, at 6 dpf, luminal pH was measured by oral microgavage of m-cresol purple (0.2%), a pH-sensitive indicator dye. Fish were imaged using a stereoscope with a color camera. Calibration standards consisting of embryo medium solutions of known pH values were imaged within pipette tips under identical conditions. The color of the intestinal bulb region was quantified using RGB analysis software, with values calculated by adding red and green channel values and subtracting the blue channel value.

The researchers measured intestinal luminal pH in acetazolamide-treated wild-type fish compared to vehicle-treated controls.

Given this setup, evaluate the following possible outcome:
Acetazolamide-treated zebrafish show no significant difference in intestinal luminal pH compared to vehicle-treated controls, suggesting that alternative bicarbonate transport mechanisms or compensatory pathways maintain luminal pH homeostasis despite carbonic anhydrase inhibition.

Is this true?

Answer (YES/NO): NO